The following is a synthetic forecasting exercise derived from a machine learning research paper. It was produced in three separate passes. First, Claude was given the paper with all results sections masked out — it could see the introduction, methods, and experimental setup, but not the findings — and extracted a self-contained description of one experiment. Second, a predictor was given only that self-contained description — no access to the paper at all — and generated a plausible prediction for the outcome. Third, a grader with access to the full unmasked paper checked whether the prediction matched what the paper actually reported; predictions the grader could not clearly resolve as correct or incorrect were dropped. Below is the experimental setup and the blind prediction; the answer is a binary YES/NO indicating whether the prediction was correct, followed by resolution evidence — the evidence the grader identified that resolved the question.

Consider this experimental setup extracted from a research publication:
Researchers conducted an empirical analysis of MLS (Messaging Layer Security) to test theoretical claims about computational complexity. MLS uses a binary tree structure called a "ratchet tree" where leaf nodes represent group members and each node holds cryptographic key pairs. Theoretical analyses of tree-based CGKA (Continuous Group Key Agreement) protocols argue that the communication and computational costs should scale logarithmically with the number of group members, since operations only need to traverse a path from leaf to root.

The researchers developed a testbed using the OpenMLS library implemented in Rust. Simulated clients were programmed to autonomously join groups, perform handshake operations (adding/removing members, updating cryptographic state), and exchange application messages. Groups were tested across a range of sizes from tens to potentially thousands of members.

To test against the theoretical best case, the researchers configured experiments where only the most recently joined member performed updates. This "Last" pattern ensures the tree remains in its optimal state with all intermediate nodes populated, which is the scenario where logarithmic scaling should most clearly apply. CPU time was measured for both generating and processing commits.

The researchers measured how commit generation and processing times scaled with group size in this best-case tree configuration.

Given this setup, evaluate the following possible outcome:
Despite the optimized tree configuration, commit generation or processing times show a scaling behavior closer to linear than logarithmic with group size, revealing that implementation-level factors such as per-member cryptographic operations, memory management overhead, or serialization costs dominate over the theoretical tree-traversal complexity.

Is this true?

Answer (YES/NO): YES